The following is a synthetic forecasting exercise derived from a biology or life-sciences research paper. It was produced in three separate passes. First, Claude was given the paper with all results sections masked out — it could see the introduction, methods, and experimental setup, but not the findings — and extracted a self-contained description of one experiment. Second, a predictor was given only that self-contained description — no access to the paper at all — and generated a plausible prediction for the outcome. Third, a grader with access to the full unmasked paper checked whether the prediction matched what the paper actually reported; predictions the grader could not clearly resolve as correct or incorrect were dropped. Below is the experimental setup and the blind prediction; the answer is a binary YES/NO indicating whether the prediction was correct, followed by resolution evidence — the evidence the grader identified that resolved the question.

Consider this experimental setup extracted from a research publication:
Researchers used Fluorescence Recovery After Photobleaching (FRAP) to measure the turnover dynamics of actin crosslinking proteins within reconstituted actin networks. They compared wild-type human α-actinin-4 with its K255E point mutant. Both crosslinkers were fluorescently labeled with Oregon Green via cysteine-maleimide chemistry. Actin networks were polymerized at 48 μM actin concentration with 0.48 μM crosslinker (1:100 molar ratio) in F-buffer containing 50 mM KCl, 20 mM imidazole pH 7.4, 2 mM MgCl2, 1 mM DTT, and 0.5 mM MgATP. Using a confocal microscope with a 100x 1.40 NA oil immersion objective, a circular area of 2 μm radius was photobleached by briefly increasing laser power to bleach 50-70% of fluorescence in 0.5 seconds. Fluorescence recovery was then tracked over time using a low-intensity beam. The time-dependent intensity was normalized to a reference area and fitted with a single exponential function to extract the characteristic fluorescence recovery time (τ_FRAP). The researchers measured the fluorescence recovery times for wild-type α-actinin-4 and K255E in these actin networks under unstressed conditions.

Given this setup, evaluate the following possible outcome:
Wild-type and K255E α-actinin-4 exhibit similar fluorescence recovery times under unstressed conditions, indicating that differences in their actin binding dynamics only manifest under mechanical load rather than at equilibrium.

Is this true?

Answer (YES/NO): NO